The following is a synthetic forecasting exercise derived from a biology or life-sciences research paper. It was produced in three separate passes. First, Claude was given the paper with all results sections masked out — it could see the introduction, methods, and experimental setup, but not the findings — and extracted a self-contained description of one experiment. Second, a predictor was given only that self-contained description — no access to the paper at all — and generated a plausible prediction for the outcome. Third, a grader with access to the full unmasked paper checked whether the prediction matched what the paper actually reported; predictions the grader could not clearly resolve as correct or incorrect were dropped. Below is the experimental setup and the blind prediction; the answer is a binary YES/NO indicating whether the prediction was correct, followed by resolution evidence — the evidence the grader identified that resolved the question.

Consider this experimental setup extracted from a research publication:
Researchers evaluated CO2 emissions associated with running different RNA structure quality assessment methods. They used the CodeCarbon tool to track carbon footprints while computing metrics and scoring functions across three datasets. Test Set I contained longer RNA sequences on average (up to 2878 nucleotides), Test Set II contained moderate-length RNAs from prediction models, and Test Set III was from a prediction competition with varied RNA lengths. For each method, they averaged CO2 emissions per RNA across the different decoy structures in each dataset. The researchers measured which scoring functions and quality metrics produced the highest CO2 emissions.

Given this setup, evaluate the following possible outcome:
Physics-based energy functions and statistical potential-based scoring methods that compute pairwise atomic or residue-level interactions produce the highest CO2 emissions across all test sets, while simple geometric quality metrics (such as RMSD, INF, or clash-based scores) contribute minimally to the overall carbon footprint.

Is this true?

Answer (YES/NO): NO